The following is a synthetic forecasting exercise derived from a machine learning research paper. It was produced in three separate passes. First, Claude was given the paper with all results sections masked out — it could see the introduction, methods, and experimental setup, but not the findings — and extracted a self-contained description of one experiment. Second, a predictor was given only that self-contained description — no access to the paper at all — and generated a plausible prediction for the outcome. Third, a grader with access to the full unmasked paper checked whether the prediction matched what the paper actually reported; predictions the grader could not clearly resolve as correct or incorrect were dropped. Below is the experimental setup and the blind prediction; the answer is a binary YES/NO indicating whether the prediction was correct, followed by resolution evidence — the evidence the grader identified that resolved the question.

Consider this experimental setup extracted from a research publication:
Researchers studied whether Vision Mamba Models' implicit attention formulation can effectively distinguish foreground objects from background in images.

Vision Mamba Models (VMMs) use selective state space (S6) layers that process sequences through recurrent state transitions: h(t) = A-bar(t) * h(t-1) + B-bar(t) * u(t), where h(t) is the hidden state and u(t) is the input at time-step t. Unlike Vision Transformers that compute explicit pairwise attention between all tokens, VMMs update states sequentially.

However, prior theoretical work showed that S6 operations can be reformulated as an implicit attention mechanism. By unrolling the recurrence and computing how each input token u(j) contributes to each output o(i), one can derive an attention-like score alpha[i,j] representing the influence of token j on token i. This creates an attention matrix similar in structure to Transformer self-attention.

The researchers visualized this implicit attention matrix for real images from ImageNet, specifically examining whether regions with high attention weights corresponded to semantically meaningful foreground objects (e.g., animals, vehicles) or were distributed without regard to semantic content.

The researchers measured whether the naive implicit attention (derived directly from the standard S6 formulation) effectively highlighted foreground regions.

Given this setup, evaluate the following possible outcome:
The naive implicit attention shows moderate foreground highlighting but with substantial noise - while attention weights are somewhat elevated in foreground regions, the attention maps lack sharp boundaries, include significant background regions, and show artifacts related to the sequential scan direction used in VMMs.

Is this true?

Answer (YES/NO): NO